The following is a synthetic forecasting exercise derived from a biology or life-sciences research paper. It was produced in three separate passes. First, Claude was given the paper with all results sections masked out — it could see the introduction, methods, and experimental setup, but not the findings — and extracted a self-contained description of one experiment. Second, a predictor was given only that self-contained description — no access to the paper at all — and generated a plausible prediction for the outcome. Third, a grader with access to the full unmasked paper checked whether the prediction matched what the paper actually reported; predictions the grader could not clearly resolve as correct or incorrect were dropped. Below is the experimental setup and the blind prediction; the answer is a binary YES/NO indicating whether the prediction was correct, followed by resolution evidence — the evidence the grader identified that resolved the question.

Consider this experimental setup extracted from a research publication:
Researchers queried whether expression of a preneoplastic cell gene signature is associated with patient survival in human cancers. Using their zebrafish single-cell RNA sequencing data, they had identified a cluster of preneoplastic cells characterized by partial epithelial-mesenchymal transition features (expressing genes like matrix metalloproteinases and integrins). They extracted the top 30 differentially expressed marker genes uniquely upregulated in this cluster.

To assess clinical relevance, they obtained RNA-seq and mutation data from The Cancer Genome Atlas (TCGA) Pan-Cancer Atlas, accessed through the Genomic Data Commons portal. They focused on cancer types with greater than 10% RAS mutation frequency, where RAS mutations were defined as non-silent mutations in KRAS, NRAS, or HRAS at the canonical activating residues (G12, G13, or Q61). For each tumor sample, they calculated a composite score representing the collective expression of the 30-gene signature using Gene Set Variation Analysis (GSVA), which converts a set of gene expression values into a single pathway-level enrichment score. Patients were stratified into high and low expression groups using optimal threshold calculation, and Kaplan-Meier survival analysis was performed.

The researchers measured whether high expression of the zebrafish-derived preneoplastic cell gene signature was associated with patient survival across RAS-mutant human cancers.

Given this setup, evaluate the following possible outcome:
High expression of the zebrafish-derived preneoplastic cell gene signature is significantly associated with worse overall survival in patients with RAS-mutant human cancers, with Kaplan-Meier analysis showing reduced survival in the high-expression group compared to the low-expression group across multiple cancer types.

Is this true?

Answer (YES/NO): YES